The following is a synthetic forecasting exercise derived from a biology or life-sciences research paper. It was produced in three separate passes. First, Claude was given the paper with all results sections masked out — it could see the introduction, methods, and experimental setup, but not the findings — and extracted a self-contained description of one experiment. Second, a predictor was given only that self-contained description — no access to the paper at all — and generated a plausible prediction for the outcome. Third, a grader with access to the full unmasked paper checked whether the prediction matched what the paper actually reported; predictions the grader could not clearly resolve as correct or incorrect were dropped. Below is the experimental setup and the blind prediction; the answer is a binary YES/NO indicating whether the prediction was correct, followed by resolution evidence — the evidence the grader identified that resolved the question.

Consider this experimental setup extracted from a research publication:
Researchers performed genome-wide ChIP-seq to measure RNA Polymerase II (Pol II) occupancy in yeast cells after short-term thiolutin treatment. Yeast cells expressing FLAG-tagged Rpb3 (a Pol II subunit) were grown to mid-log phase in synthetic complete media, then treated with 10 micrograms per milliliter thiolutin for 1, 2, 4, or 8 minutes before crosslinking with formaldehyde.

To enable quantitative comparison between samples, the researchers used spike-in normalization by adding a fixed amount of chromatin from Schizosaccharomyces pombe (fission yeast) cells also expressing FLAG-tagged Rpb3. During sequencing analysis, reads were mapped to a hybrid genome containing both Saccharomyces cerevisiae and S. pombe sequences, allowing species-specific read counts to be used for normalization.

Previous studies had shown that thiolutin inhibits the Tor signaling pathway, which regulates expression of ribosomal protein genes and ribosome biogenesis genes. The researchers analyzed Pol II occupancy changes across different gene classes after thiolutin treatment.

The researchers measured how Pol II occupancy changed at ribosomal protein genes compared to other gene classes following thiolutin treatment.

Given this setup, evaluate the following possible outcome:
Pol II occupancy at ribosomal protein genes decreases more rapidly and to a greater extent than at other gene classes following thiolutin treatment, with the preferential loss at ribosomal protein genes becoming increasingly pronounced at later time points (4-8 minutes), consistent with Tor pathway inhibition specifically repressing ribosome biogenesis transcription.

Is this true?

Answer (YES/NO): NO